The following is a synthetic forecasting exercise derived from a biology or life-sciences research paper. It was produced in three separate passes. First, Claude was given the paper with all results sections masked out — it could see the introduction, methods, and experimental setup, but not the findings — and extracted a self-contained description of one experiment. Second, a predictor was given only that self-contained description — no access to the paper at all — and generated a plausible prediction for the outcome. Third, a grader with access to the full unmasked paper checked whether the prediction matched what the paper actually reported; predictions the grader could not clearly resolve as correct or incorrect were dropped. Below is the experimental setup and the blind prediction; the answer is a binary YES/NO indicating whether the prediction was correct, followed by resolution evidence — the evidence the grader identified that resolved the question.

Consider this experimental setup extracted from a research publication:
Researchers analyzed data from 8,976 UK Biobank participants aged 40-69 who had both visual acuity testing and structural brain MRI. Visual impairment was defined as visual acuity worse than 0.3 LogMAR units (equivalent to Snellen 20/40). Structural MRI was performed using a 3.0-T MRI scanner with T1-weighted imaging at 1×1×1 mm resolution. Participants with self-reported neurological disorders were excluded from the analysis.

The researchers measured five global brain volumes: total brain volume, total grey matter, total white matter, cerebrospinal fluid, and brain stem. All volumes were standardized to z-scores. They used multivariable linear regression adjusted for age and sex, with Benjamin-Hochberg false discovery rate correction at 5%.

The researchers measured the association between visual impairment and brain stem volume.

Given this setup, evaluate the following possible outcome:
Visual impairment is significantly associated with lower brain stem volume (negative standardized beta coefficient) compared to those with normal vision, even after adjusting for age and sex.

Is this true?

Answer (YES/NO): YES